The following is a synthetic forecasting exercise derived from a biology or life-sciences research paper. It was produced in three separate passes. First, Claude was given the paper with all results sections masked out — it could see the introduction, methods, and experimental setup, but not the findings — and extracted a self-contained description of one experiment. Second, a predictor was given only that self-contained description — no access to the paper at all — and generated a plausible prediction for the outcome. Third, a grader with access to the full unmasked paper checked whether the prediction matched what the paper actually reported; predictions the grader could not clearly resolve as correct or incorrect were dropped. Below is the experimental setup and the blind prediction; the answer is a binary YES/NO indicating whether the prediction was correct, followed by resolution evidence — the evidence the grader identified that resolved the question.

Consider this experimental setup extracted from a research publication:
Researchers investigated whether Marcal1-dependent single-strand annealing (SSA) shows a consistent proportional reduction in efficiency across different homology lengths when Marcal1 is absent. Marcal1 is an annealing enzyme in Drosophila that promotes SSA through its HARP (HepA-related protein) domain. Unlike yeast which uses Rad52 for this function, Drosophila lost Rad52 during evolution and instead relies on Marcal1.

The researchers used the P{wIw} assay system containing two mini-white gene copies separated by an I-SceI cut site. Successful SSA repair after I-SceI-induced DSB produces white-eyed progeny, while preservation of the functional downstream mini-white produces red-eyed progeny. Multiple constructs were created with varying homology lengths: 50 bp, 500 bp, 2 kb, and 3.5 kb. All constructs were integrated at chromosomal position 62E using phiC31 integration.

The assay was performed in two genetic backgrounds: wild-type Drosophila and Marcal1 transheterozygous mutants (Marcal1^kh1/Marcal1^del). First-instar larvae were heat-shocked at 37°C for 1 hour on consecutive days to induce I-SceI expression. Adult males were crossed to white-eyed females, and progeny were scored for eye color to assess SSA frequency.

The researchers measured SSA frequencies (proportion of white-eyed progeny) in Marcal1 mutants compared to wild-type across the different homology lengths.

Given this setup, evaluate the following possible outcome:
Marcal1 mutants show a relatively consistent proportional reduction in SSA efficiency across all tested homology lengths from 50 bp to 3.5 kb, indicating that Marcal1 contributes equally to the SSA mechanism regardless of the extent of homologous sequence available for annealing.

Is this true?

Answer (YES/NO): YES